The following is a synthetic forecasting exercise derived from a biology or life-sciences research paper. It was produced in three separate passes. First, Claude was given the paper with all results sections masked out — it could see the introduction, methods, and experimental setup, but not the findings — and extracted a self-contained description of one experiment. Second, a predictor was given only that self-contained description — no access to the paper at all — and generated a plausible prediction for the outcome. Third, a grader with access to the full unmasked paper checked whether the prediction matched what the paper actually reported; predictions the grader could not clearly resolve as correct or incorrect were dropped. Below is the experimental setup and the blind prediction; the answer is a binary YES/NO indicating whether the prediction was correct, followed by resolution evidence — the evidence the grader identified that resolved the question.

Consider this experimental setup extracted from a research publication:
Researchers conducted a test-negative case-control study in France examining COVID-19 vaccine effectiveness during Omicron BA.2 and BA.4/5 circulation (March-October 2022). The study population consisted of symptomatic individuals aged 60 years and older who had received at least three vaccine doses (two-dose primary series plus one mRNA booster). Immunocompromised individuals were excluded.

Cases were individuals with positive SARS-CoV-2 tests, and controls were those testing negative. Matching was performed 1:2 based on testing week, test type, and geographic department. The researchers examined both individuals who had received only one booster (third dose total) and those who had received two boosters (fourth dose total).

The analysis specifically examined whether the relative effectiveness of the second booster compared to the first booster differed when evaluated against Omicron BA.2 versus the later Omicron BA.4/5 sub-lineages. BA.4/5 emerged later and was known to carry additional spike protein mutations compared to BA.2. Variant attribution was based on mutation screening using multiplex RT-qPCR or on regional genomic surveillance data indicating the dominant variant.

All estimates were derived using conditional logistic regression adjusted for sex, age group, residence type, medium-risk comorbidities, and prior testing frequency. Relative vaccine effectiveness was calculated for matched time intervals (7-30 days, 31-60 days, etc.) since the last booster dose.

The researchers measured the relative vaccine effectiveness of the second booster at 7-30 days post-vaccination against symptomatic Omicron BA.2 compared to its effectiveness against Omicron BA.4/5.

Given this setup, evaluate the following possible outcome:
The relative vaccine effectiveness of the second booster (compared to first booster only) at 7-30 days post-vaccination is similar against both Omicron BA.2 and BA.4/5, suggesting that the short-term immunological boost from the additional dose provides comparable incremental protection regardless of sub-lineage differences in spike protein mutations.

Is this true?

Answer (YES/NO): YES